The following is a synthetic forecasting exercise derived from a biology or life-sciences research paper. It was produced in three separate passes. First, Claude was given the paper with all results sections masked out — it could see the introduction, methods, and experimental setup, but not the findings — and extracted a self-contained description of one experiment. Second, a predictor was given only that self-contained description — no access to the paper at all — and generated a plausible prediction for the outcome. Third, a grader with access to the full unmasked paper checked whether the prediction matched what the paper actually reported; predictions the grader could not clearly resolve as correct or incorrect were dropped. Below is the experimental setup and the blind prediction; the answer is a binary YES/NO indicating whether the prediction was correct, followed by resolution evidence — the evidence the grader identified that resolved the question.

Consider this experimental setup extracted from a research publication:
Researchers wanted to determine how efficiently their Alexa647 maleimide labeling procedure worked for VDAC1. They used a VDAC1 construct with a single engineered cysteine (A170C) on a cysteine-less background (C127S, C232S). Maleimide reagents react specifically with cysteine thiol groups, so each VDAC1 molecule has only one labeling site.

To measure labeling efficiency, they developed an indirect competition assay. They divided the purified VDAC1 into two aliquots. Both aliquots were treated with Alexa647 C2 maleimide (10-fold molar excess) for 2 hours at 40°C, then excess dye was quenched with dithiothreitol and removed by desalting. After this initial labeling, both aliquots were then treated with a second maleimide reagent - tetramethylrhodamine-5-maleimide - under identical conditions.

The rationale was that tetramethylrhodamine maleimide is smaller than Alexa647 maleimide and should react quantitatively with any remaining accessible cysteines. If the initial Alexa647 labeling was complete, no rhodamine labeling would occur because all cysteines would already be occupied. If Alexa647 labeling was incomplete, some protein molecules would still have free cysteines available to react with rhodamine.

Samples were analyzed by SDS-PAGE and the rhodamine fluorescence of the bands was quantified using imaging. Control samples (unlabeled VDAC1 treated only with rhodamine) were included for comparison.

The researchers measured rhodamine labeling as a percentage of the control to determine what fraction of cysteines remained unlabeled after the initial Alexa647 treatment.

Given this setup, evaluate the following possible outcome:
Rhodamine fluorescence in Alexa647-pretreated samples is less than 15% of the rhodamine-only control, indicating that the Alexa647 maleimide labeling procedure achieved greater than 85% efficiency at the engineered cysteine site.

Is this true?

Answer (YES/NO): YES